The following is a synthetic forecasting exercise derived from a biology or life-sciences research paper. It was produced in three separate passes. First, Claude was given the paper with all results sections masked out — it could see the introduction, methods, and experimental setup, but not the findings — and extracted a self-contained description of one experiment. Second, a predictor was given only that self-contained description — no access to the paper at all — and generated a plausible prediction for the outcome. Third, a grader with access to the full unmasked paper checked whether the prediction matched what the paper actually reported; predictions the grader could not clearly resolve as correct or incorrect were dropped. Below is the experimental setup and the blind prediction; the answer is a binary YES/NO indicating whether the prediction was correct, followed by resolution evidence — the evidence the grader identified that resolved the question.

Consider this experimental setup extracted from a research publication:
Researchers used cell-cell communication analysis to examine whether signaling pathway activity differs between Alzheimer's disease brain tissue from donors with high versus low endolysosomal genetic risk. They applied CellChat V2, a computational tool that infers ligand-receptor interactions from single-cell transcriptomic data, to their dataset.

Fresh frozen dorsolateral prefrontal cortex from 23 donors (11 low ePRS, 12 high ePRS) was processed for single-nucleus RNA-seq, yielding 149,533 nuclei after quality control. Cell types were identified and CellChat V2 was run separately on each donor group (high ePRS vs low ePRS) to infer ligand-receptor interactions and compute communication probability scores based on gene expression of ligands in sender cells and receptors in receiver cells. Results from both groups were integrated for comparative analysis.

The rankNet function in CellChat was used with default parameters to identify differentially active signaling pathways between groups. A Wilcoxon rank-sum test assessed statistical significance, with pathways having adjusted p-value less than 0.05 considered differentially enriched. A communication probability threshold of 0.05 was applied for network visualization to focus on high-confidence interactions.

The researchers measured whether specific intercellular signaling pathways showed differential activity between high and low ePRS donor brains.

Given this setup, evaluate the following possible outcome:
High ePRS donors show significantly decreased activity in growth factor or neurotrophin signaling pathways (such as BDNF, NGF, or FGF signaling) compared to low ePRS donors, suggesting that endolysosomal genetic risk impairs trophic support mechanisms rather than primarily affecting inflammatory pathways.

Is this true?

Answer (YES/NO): NO